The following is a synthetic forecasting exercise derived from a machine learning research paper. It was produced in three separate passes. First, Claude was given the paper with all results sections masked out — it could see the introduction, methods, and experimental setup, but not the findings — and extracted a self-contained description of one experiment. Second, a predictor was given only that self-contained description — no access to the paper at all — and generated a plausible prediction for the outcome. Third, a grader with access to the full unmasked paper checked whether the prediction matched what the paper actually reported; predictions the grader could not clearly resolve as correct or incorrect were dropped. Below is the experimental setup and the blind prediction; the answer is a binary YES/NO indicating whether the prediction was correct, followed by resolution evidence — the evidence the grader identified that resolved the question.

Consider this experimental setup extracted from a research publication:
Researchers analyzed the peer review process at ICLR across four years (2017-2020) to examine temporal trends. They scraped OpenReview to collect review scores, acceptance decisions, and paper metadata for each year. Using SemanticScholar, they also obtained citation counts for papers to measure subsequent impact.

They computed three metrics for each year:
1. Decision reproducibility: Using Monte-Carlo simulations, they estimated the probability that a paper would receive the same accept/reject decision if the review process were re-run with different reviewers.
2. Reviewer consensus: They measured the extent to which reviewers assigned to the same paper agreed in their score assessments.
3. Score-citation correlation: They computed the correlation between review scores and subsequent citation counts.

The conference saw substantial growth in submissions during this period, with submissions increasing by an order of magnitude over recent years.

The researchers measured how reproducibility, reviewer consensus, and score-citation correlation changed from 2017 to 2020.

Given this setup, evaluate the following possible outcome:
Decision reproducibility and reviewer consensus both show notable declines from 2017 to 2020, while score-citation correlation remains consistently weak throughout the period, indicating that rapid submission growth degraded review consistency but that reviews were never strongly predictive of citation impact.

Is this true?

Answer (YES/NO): NO